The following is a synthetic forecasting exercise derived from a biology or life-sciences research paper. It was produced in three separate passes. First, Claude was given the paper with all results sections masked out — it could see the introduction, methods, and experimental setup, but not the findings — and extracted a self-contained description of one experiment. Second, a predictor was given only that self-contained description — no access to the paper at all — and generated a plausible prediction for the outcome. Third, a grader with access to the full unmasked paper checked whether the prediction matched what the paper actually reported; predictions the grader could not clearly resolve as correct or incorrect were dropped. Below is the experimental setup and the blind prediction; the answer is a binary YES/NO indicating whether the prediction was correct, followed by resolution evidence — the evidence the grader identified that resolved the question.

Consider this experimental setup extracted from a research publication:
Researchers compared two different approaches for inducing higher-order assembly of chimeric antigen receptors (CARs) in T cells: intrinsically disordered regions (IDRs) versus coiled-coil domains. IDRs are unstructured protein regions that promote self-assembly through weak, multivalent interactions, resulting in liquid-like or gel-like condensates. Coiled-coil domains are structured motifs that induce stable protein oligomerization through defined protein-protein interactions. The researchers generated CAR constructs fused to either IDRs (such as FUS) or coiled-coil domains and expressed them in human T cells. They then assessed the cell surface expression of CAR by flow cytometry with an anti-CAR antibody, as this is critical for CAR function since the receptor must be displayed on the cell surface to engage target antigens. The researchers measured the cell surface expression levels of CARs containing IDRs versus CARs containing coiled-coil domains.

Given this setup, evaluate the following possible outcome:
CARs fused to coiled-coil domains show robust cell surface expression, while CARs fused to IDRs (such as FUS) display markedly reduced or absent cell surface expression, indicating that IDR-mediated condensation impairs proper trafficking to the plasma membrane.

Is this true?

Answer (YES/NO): NO